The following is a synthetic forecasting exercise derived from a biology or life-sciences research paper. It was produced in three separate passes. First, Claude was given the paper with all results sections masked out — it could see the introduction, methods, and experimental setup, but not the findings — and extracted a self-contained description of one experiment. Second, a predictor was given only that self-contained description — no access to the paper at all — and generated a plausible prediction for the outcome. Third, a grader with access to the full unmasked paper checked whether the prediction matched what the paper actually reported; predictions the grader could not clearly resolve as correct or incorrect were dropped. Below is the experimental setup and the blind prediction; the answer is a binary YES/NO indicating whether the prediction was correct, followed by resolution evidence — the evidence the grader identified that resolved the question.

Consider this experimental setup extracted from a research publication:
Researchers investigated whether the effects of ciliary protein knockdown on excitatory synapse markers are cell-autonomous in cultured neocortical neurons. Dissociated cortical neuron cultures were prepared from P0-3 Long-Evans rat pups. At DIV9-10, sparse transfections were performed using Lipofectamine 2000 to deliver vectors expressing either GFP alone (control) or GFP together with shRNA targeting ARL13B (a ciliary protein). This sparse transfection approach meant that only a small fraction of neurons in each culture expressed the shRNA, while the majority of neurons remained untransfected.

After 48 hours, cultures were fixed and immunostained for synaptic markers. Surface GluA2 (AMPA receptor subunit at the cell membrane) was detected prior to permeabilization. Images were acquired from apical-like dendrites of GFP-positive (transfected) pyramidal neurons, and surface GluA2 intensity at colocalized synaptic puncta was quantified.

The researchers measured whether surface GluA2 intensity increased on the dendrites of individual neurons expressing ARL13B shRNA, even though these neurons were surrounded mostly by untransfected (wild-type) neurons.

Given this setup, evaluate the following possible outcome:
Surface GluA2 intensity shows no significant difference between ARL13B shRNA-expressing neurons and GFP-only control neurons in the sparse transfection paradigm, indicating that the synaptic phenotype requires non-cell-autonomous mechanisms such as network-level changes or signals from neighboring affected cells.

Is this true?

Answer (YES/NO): NO